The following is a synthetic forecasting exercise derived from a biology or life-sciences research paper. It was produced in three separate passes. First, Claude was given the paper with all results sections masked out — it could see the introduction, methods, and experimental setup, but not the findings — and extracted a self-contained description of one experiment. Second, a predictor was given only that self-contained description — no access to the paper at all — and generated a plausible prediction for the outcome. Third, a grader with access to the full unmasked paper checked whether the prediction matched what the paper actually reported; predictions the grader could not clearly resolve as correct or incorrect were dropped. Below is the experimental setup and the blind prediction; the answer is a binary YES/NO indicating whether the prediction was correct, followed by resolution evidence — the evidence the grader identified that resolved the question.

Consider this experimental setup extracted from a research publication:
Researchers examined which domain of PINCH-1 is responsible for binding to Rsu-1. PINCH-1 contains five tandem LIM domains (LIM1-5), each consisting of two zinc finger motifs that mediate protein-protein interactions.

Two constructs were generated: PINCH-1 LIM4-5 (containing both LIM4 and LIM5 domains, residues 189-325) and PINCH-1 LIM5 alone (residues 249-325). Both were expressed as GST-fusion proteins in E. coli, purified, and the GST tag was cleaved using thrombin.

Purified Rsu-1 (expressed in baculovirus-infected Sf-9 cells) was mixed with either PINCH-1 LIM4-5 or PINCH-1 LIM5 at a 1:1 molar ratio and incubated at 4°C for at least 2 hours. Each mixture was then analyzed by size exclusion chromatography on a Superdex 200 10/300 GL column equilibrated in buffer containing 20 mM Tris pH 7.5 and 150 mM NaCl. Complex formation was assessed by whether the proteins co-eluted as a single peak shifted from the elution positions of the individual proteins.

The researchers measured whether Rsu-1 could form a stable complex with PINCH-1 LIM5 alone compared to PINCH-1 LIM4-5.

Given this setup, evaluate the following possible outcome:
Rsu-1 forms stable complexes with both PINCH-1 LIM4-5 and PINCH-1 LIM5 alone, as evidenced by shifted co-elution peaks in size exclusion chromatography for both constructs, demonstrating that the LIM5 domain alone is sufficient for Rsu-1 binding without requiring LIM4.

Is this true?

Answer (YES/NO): YES